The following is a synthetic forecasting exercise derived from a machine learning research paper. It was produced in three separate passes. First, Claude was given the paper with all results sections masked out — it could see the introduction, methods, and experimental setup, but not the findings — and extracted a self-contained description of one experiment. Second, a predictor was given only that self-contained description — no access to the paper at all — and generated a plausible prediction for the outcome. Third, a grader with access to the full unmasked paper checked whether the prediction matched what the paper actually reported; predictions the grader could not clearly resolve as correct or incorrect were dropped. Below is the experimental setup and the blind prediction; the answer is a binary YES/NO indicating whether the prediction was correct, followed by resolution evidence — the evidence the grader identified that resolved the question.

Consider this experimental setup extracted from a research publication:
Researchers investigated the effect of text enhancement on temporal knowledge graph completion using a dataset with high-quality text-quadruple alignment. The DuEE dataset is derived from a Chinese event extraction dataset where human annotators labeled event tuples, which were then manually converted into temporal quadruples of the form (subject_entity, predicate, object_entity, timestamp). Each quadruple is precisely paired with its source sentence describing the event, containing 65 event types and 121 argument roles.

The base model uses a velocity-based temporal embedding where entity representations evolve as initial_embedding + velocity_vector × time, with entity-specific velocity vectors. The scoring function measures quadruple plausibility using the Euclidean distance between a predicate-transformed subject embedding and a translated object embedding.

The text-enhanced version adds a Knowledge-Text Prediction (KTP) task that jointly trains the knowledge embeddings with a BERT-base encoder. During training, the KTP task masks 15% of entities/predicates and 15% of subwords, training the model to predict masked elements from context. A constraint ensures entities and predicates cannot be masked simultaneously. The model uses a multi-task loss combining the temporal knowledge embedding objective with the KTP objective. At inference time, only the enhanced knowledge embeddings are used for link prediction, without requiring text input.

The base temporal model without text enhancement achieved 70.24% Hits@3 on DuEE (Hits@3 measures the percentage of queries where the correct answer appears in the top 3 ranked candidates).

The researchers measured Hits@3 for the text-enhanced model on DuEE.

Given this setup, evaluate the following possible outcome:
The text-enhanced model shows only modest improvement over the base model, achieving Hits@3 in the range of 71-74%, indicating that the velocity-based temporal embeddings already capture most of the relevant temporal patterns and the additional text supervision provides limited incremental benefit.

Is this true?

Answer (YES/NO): NO